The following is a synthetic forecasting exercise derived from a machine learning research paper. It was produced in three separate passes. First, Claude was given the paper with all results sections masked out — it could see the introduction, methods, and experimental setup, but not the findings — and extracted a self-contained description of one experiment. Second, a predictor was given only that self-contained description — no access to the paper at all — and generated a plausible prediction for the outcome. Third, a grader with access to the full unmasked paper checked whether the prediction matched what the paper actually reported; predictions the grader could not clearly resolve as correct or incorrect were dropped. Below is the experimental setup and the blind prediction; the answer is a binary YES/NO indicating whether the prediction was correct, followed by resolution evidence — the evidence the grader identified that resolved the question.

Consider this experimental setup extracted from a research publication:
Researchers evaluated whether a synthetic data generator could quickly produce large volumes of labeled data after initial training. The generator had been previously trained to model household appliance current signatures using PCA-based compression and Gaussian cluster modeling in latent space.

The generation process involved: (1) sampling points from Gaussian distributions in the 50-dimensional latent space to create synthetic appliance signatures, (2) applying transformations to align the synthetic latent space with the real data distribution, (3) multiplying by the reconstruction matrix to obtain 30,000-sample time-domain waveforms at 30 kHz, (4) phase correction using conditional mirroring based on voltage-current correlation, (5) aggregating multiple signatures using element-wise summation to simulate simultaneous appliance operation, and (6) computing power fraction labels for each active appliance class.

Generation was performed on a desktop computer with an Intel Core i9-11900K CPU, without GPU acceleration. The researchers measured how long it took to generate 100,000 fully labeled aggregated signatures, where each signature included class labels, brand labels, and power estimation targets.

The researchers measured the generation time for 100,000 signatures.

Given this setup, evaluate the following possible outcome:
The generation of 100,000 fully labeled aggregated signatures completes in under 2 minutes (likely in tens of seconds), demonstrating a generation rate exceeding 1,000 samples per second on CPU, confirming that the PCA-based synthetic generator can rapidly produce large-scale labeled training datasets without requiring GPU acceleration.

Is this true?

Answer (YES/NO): NO